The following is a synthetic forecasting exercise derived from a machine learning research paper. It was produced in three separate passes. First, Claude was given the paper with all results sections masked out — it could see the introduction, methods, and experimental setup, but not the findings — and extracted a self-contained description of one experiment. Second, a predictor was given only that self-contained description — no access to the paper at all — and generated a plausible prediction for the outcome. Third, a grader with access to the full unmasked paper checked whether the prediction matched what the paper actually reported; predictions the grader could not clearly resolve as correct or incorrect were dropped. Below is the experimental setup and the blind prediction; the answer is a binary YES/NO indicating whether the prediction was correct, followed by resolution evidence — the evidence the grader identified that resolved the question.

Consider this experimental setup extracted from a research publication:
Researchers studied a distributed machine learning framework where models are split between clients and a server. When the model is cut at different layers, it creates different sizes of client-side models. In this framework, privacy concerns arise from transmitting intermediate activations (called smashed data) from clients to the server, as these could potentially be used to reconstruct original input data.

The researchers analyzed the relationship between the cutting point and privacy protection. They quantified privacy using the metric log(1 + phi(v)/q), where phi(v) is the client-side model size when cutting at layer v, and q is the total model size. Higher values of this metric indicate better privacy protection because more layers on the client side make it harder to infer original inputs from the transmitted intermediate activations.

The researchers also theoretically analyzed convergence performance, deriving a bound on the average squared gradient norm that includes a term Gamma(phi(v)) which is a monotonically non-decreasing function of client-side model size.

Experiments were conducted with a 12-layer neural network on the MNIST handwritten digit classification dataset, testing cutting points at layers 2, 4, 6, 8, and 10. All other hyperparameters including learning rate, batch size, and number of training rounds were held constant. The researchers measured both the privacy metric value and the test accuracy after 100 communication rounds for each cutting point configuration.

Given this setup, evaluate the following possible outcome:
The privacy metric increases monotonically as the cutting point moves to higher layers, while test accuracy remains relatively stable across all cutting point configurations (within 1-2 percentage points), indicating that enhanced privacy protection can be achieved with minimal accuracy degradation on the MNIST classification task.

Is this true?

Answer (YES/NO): NO